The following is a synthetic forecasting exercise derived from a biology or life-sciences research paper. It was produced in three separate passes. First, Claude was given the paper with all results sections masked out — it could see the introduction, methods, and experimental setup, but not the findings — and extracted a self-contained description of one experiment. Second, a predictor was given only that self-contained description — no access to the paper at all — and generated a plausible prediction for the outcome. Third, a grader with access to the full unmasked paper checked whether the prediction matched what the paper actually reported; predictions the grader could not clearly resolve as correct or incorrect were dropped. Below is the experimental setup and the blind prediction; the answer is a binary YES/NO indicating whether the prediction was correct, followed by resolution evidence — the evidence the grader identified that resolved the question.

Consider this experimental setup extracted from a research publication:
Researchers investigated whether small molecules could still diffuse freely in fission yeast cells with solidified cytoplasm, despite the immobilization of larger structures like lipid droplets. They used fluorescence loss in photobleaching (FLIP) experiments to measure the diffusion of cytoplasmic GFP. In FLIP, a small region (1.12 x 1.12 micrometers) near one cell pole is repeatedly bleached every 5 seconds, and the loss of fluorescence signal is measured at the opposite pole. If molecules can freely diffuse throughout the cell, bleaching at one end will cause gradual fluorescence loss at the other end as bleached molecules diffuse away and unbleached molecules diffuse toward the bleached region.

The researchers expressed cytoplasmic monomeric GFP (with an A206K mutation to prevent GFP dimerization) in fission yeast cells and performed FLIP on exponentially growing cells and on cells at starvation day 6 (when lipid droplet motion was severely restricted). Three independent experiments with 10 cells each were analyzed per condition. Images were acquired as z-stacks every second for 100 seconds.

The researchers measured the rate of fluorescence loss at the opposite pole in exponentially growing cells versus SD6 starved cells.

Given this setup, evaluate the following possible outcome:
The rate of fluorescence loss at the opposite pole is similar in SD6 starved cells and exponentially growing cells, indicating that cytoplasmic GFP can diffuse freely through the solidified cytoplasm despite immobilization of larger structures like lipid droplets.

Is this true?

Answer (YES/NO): YES